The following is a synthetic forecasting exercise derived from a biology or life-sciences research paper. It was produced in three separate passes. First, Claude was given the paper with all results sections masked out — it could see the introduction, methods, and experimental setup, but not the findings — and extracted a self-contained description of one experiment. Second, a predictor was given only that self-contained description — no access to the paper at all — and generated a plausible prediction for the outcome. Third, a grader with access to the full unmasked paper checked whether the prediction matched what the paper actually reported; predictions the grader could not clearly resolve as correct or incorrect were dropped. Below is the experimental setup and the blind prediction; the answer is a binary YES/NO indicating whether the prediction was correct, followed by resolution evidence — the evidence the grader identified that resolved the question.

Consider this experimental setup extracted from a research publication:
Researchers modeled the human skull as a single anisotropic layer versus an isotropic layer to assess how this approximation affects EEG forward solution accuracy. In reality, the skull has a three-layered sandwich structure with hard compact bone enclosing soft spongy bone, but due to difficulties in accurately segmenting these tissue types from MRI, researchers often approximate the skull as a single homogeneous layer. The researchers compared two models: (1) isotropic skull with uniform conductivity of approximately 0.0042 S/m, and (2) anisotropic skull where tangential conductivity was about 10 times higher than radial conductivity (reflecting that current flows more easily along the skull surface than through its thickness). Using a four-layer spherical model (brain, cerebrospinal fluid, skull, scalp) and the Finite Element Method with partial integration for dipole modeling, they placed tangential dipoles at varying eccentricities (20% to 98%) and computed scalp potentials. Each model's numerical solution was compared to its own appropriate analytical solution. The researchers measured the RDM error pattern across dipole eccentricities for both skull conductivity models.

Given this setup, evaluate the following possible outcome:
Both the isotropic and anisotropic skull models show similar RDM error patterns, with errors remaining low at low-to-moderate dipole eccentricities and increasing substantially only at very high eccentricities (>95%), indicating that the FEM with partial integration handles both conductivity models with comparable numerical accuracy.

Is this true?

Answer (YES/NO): NO